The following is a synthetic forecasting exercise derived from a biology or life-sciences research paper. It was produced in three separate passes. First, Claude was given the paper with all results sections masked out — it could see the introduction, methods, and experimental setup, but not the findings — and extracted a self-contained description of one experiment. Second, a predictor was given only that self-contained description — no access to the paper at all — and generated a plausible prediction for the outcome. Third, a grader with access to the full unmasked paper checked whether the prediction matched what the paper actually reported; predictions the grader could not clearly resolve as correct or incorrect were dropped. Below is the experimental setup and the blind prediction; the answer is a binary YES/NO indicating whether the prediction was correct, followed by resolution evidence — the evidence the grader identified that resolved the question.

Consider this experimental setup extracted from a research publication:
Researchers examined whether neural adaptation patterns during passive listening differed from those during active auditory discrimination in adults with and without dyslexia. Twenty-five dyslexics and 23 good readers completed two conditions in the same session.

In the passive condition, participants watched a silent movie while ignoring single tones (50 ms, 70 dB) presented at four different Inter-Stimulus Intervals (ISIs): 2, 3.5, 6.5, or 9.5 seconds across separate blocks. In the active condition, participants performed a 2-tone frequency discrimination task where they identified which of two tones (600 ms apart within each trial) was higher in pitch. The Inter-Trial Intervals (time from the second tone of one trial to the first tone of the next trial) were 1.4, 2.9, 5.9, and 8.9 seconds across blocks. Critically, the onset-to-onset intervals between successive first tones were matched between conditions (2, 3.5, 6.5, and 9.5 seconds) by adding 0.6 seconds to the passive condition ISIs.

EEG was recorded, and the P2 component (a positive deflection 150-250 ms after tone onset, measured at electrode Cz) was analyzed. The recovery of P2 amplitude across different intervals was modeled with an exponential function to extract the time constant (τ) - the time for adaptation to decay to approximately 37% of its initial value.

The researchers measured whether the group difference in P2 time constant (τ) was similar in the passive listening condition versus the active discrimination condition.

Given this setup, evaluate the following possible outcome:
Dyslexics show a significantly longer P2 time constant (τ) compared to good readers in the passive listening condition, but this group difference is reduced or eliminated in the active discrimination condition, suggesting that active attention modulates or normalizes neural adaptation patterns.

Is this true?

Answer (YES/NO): NO